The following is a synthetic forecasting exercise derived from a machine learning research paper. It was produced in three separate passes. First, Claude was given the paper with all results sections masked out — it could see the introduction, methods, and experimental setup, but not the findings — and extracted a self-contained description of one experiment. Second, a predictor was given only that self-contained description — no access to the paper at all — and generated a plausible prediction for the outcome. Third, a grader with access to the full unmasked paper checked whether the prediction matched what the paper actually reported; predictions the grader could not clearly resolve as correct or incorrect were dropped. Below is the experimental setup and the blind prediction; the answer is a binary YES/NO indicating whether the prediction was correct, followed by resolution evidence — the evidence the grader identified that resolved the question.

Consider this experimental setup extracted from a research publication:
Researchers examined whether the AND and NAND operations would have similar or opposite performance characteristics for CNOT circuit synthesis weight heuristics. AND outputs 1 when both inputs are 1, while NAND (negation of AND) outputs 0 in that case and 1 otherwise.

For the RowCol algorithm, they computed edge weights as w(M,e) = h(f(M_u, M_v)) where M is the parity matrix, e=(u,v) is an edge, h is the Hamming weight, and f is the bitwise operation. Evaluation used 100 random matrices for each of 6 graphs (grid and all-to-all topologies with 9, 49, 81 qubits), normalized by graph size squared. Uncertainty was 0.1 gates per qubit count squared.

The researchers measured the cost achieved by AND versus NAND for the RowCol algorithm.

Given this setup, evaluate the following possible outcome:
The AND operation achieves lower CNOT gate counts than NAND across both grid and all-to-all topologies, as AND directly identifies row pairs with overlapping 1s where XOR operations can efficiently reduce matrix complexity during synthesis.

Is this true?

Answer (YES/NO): NO